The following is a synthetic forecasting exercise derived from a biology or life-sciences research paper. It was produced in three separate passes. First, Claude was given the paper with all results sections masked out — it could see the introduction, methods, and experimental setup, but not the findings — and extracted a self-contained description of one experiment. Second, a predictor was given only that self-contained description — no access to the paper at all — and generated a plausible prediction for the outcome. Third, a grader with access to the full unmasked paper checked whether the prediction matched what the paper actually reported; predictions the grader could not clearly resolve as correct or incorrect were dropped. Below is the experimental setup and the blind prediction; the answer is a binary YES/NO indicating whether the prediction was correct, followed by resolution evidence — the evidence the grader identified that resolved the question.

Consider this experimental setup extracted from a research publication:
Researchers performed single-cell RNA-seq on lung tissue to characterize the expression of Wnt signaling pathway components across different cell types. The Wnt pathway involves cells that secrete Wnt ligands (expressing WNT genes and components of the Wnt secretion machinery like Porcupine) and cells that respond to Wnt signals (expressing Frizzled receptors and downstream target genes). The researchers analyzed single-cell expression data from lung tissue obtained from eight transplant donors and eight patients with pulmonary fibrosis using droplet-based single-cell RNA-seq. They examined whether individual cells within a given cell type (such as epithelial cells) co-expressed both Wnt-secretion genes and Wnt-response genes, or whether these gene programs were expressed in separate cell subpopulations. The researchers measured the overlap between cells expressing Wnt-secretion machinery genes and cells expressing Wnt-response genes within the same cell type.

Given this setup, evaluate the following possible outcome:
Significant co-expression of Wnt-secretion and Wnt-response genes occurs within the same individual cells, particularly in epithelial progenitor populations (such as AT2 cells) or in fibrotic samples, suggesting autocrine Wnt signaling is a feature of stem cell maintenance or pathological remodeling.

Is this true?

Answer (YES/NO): NO